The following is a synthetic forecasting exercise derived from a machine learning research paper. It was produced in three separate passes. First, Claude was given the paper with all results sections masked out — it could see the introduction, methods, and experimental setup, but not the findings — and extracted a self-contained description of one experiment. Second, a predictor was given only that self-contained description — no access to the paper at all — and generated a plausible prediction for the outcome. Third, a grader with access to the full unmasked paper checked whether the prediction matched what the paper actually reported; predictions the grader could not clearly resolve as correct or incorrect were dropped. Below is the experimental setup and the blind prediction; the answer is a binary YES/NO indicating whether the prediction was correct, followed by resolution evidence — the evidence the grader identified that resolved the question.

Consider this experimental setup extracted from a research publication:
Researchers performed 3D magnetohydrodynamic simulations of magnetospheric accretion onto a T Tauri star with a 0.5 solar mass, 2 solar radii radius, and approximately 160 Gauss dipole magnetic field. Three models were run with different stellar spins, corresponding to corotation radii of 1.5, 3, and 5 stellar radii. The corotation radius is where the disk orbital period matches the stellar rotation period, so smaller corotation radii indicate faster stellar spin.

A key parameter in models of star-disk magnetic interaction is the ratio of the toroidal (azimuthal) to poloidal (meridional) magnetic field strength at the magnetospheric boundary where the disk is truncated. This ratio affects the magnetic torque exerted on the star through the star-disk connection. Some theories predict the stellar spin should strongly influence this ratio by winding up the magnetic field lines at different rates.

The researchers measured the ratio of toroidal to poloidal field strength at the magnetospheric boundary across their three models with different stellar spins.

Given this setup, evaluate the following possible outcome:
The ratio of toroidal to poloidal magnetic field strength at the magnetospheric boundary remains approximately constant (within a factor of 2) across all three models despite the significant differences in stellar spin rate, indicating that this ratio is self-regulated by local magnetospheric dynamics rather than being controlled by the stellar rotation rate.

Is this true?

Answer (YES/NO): YES